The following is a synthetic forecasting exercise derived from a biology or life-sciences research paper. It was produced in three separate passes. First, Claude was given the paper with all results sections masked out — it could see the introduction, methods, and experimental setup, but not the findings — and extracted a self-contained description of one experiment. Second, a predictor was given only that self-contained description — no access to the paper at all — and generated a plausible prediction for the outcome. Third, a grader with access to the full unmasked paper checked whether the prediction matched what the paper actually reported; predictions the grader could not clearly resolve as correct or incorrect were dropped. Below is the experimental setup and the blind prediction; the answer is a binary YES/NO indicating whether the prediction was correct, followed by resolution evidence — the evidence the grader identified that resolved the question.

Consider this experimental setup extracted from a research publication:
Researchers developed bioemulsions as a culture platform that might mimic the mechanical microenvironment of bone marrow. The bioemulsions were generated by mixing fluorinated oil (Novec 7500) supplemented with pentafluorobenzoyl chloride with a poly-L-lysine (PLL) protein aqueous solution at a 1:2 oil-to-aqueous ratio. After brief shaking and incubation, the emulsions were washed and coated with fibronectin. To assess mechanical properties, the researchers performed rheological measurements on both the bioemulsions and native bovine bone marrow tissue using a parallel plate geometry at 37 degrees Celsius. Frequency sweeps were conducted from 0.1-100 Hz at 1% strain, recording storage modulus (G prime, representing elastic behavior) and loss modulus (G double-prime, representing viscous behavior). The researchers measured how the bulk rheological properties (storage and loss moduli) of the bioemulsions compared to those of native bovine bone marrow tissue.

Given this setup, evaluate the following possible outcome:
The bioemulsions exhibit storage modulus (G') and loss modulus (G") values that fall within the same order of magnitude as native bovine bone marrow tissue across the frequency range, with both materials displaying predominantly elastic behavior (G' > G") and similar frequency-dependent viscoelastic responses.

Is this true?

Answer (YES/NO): NO